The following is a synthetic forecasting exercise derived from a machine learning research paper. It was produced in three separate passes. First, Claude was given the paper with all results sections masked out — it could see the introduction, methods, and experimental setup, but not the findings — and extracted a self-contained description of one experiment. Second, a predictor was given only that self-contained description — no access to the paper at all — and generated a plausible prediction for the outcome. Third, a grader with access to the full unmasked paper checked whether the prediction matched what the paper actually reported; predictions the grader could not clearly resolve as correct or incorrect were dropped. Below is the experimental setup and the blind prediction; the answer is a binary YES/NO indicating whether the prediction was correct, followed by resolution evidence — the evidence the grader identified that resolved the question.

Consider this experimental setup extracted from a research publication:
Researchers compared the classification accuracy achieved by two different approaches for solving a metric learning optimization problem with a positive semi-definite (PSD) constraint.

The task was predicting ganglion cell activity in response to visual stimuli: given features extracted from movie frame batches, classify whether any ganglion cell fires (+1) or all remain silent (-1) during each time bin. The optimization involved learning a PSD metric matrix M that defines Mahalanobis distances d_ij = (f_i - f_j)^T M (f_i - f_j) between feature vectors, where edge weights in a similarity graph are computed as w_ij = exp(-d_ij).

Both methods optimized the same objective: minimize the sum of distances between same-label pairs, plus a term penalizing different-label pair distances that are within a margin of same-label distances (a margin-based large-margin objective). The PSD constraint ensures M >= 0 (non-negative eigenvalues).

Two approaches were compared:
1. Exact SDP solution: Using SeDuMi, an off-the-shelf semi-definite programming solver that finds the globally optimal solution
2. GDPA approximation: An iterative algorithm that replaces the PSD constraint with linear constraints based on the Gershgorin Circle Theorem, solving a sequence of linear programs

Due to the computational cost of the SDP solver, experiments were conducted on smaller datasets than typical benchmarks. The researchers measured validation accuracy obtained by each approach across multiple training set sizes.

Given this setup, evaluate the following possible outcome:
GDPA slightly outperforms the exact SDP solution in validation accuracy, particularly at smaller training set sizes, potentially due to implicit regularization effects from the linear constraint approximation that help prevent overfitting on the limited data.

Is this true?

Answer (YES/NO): NO